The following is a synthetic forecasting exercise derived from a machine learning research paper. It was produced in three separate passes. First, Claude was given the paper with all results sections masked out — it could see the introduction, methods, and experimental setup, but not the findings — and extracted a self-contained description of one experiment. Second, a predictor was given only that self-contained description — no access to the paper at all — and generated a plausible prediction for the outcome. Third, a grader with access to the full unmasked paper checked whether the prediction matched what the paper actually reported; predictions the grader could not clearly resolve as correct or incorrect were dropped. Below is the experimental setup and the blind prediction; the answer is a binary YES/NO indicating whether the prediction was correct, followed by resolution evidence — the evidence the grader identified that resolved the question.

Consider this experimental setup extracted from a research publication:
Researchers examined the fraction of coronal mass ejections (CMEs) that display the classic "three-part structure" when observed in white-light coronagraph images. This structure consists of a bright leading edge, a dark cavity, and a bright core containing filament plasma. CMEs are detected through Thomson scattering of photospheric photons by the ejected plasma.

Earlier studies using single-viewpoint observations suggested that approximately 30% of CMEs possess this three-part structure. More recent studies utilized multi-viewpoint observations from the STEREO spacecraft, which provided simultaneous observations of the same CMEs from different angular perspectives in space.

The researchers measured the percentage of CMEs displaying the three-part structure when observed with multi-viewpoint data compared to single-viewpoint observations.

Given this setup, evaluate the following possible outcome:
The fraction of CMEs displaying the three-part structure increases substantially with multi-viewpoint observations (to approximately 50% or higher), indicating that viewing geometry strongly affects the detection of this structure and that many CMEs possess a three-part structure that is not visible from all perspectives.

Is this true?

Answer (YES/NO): NO